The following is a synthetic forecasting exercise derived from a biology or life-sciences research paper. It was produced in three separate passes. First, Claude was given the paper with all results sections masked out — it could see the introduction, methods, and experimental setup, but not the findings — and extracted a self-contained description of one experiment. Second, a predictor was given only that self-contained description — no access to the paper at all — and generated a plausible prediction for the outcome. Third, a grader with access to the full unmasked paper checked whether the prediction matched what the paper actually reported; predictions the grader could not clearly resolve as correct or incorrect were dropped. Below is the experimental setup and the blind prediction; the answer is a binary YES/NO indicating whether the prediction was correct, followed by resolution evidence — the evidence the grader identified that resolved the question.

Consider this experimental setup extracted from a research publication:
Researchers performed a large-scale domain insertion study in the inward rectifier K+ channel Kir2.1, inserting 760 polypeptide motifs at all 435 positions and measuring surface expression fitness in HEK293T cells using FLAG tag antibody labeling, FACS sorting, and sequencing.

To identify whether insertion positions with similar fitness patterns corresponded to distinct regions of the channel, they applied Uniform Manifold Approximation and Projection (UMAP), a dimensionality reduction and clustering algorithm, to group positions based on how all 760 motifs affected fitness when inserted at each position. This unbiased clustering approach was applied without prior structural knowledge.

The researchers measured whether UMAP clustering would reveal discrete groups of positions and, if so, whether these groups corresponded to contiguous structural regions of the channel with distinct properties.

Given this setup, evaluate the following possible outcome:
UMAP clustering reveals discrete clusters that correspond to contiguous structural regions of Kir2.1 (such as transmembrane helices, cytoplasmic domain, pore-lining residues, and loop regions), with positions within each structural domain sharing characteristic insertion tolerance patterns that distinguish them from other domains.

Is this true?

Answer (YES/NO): NO